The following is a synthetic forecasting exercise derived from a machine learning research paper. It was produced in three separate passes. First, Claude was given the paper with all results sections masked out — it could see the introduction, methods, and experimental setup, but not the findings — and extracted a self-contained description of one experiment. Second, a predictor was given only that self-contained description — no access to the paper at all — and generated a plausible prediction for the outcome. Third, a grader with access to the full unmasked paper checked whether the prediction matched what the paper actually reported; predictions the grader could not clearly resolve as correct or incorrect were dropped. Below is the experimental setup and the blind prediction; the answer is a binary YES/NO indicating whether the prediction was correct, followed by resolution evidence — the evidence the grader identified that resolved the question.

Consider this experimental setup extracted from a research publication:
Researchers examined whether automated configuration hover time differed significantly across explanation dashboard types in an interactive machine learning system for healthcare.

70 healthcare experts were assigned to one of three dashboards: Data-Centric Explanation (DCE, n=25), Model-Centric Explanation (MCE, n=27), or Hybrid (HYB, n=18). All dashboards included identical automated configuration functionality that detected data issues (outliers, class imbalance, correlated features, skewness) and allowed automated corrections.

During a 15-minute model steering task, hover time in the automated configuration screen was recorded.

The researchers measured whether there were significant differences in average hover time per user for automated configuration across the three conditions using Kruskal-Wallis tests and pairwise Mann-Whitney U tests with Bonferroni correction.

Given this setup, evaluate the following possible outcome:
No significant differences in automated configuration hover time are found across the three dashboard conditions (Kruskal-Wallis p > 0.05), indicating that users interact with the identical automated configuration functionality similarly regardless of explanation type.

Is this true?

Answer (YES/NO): YES